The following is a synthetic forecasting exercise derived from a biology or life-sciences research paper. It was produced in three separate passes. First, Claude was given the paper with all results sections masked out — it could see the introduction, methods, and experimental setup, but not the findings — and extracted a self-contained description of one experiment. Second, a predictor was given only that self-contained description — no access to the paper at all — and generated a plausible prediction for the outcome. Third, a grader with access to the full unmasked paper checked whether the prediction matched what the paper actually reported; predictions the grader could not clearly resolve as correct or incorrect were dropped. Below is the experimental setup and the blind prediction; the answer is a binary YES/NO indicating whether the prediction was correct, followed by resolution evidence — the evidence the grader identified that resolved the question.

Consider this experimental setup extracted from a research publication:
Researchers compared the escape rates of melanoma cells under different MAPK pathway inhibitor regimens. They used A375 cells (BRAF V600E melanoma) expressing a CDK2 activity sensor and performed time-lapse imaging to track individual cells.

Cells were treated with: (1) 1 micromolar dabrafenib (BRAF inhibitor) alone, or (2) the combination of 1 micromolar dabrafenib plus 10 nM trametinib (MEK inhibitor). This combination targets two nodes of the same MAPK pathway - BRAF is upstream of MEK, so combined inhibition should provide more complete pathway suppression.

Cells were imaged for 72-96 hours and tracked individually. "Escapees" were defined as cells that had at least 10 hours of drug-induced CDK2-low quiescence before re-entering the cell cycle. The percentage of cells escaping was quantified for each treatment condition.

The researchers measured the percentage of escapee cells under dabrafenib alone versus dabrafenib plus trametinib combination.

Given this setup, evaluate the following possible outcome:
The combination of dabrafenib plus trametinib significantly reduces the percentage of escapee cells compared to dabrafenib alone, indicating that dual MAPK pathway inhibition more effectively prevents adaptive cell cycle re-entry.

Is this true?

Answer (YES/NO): YES